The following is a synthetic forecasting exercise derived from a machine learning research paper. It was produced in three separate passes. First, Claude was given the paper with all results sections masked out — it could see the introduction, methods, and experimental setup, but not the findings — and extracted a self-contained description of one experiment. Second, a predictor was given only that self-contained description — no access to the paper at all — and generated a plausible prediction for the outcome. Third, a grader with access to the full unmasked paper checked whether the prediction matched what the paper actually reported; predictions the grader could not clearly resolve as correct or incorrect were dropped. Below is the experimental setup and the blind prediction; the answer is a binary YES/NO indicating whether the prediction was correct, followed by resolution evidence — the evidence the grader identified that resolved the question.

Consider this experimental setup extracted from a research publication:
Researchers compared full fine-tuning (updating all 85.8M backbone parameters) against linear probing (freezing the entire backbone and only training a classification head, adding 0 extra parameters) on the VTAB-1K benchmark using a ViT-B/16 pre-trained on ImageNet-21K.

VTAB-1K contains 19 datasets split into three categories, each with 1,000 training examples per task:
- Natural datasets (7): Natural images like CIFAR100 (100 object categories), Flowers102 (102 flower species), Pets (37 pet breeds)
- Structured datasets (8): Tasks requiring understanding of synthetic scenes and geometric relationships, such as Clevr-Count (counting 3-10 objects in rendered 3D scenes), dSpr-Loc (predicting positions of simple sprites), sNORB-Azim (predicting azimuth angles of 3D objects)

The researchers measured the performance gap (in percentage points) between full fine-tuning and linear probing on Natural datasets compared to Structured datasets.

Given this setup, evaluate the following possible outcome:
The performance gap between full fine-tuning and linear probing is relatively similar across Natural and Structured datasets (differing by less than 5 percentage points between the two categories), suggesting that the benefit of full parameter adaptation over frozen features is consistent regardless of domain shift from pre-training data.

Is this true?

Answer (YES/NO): NO